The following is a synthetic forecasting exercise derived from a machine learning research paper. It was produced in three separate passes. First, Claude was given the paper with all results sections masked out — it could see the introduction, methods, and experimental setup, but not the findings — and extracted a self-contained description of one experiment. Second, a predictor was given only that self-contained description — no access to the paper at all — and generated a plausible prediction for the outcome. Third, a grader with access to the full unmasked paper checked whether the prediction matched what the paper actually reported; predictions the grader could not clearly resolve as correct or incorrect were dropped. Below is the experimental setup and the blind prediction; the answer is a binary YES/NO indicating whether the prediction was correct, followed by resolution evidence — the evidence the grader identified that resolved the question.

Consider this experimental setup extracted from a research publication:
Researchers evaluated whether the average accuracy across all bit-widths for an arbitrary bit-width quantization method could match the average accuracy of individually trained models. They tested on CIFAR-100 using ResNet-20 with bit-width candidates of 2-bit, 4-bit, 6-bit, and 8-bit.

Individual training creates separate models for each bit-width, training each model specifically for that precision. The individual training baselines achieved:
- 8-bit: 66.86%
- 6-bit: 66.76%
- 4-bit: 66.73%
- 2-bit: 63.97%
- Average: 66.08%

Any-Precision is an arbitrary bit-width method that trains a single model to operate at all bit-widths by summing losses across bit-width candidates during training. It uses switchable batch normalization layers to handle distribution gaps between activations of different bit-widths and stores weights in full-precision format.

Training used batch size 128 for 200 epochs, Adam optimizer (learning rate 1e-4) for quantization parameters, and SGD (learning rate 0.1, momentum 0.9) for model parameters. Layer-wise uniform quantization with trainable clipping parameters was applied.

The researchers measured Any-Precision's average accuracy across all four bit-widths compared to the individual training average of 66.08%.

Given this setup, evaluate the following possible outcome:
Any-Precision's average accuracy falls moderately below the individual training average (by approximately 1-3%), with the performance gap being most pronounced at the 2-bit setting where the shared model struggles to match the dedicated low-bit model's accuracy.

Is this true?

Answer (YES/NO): NO